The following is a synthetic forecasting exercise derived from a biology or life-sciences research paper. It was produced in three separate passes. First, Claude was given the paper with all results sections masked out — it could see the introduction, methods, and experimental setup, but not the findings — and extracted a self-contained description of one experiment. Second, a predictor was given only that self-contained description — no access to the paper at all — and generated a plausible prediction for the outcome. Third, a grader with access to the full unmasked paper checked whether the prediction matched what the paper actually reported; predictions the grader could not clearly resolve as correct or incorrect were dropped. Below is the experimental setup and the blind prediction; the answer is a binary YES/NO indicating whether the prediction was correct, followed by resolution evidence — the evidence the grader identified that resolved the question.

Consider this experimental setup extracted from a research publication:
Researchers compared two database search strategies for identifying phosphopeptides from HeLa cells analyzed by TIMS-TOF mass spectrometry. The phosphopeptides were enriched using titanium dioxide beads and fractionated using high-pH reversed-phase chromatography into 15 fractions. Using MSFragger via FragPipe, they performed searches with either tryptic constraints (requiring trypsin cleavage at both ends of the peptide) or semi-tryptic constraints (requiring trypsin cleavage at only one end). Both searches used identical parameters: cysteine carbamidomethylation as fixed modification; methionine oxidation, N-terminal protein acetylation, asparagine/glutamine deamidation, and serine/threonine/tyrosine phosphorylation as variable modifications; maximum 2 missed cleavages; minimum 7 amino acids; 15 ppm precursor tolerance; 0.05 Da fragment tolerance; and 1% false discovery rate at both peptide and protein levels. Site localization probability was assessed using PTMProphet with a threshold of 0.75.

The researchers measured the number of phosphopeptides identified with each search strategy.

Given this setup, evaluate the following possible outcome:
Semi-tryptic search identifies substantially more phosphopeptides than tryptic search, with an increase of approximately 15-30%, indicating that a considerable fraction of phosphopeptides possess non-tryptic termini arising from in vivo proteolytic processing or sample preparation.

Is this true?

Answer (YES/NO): NO